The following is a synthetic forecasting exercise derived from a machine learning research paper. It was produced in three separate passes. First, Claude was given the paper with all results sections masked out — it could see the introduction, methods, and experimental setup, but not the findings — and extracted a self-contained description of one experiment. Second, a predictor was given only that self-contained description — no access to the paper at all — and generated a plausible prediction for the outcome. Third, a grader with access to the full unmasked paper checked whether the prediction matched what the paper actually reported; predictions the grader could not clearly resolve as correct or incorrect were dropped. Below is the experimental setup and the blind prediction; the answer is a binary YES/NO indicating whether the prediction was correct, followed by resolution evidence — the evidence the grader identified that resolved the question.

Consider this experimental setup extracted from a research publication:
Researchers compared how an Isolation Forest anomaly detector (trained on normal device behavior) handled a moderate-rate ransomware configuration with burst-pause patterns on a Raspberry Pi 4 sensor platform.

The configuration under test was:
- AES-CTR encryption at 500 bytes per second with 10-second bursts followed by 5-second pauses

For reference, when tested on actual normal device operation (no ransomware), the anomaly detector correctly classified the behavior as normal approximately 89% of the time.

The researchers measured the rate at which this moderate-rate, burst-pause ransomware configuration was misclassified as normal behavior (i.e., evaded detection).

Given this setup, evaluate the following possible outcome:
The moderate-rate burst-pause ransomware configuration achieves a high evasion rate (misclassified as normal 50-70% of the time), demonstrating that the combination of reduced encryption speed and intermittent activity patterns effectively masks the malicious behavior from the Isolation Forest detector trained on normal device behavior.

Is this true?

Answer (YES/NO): NO